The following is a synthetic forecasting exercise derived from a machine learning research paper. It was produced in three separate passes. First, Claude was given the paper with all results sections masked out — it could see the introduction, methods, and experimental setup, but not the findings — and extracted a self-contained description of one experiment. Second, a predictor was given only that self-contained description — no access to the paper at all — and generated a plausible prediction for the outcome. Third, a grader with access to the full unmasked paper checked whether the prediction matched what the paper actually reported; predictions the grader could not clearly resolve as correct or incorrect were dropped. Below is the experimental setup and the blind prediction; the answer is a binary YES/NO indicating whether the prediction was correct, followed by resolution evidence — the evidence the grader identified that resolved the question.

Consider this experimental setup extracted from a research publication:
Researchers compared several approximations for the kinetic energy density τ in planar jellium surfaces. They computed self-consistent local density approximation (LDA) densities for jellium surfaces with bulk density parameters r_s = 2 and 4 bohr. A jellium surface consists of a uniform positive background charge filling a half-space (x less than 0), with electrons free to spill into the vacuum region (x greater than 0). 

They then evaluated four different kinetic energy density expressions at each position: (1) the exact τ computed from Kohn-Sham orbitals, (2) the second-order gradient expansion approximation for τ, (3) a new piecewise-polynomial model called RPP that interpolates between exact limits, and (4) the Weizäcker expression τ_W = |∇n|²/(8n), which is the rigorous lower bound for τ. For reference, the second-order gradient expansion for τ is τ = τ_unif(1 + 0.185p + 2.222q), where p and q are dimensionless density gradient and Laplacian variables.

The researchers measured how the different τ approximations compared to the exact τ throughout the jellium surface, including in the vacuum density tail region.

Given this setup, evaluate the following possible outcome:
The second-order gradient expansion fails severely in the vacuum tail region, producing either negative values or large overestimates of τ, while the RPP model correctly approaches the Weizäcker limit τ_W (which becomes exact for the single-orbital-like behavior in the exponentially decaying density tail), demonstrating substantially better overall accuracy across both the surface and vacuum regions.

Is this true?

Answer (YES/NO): NO